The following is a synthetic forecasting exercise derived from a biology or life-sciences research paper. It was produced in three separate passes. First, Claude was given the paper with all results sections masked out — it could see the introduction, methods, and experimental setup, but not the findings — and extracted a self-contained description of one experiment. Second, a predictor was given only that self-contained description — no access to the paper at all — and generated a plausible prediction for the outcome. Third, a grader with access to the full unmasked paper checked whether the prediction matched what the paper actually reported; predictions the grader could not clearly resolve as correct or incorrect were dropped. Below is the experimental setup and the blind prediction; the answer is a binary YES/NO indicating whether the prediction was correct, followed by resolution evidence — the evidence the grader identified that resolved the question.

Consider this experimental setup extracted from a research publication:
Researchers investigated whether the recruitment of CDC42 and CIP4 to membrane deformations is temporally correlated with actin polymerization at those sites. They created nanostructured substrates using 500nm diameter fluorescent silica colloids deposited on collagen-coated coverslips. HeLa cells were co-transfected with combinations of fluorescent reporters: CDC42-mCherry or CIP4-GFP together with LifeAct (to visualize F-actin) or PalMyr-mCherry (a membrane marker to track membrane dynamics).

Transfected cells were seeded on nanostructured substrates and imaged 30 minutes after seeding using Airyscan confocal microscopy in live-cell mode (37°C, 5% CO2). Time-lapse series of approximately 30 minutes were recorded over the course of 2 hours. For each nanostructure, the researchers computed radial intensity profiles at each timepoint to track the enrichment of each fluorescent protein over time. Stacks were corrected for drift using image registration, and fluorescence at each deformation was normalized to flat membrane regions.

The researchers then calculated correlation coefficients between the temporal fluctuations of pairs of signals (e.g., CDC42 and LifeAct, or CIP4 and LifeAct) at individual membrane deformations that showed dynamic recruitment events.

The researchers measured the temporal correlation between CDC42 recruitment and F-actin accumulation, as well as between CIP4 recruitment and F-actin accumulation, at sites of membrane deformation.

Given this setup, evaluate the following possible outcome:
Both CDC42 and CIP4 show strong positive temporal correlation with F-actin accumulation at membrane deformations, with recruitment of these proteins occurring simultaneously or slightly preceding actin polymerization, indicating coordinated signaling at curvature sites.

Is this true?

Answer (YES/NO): YES